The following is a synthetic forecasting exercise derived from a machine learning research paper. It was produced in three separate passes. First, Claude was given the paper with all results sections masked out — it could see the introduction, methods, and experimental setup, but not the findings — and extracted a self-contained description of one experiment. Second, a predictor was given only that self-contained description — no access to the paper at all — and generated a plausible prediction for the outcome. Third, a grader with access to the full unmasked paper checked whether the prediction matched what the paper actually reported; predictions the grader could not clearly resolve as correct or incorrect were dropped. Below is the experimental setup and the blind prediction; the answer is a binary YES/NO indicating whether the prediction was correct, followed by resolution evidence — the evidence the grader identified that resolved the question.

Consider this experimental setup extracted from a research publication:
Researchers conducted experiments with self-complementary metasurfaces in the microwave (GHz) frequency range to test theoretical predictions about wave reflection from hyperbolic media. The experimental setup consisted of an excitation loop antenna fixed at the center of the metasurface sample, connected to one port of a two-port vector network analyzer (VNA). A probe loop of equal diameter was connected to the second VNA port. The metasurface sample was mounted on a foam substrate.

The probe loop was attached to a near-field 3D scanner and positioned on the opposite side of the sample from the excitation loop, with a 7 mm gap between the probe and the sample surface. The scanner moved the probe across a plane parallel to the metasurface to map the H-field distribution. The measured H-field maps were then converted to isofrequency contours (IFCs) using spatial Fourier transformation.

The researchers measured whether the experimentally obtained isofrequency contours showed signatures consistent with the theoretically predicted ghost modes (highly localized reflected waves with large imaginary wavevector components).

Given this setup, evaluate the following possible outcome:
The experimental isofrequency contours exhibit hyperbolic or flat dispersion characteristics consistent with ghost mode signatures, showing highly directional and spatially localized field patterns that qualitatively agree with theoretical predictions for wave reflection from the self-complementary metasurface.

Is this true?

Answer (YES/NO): YES